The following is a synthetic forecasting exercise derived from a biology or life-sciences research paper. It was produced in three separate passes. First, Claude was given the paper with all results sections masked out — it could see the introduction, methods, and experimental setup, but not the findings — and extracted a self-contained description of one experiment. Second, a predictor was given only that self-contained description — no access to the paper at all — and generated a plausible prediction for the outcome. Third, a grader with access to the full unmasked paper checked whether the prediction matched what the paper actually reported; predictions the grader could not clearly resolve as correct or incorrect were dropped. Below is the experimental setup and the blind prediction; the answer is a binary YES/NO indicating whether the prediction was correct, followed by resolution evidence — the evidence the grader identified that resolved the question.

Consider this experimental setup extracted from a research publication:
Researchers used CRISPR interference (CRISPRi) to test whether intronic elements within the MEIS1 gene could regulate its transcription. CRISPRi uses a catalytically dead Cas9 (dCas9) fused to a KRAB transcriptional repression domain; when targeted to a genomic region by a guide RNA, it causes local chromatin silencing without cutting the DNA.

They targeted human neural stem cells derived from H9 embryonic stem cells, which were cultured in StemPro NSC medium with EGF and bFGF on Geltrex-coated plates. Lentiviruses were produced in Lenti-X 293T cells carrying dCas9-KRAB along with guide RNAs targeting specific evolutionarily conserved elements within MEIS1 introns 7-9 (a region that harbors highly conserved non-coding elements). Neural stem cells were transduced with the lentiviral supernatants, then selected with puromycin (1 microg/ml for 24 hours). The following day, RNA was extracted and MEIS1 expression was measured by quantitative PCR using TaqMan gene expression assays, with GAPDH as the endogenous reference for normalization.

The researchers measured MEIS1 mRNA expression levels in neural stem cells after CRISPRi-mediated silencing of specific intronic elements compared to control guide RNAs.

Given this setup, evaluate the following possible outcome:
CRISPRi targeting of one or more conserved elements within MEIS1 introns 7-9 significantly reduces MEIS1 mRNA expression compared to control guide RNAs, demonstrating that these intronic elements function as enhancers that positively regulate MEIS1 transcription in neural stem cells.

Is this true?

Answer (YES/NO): YES